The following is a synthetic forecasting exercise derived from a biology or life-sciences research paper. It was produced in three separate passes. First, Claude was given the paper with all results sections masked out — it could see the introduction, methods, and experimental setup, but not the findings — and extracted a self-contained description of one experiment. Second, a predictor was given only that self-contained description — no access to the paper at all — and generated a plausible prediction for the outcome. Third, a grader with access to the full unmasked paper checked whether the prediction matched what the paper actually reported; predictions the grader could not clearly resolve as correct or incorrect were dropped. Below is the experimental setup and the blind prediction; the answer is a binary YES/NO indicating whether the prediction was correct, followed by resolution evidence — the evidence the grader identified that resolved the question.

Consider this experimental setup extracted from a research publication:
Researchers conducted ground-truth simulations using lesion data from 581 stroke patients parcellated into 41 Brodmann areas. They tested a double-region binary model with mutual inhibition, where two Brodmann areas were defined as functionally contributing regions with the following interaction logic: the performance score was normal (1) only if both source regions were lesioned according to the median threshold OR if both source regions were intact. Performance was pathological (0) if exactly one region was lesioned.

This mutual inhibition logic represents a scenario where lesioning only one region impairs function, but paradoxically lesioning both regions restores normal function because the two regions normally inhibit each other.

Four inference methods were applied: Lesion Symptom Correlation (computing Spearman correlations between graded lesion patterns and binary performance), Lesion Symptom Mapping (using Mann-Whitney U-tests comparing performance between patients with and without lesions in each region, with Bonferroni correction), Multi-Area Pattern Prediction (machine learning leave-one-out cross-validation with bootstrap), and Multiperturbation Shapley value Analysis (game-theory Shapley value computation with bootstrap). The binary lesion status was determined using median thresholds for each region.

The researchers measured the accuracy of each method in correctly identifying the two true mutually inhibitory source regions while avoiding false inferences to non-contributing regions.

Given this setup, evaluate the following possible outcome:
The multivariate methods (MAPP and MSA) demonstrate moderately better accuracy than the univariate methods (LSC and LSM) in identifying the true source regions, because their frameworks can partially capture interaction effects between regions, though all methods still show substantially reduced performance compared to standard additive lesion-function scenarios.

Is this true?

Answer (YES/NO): NO